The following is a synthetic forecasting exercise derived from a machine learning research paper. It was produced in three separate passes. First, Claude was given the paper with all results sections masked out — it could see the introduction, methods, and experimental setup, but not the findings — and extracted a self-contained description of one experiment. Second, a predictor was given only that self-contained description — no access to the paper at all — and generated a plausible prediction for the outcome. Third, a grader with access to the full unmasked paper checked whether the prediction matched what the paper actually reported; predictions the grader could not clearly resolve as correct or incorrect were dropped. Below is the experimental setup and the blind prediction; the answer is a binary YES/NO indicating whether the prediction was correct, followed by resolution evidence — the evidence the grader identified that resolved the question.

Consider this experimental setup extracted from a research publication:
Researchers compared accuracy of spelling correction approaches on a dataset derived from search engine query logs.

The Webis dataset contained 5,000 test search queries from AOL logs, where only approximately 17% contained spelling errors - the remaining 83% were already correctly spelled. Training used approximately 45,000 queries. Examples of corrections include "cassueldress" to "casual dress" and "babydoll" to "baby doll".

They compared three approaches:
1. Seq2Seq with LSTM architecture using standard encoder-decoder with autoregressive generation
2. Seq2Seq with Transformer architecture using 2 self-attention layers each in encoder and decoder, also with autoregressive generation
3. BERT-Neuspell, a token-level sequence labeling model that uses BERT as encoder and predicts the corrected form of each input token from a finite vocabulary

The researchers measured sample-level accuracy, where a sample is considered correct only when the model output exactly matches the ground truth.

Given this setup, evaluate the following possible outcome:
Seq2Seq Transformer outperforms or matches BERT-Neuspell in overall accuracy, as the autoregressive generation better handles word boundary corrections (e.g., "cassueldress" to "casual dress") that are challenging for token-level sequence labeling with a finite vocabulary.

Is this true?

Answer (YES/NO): NO